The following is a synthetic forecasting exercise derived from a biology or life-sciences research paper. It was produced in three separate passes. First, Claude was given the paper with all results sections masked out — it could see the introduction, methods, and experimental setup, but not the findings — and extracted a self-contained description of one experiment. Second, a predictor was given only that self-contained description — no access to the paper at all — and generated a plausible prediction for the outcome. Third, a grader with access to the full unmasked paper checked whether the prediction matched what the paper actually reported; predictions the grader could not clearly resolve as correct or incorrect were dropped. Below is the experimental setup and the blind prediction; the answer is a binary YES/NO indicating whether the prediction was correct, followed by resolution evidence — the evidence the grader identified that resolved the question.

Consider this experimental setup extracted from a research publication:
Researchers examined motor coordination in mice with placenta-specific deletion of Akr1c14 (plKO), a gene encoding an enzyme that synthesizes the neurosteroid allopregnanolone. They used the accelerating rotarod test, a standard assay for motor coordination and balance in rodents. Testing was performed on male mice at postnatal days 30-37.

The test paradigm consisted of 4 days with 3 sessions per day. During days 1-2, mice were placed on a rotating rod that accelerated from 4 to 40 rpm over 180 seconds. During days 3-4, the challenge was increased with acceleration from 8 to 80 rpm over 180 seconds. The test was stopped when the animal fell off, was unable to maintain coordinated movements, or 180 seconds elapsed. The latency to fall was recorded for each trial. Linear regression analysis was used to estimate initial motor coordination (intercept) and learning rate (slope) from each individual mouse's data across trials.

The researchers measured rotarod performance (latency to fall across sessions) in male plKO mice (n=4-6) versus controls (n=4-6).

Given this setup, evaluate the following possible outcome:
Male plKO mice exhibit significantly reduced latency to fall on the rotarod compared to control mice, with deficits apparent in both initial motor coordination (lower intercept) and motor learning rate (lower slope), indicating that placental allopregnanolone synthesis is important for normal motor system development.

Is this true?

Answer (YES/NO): NO